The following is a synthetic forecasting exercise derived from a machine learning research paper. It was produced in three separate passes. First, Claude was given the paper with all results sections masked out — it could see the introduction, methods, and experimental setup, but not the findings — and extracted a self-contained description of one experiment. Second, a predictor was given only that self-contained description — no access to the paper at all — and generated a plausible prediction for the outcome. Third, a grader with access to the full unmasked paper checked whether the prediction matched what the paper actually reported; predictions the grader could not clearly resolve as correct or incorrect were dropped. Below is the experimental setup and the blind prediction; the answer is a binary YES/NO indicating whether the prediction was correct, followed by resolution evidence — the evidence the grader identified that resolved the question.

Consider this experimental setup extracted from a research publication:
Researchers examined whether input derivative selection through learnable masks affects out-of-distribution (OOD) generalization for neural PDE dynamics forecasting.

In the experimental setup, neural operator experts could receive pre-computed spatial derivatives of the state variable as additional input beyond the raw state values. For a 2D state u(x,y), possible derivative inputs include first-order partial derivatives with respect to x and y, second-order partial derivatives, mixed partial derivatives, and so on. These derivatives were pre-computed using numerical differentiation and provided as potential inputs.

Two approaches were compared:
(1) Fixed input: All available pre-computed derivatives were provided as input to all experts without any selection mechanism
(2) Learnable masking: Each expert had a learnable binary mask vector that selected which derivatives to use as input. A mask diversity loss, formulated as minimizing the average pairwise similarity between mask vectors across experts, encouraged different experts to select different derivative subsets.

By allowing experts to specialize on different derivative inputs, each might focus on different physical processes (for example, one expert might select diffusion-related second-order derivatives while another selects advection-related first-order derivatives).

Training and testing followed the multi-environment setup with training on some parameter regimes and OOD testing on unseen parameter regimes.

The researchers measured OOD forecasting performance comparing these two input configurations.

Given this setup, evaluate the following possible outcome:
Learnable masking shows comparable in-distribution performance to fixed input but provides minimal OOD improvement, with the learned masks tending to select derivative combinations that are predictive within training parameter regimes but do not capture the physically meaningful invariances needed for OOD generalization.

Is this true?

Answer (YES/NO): NO